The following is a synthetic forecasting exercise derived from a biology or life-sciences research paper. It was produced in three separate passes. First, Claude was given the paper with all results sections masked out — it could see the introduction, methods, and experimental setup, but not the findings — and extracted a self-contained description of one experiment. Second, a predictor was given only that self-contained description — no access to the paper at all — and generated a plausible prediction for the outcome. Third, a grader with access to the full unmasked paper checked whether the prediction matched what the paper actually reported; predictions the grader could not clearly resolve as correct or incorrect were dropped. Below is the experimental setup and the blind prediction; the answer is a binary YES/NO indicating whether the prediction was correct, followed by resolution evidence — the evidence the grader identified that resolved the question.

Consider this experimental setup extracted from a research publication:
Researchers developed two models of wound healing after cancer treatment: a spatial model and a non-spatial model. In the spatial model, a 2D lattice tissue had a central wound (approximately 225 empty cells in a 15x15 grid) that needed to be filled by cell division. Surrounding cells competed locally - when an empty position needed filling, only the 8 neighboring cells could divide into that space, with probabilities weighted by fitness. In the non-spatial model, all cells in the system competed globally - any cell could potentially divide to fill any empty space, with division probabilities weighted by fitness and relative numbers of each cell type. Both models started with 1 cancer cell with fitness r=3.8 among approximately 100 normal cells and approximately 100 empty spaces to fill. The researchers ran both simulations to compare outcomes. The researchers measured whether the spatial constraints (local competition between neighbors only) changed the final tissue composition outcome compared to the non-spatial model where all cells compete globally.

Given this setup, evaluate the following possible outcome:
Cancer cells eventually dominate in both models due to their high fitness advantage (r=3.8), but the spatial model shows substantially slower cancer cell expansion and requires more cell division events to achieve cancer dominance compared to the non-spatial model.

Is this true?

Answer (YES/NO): NO